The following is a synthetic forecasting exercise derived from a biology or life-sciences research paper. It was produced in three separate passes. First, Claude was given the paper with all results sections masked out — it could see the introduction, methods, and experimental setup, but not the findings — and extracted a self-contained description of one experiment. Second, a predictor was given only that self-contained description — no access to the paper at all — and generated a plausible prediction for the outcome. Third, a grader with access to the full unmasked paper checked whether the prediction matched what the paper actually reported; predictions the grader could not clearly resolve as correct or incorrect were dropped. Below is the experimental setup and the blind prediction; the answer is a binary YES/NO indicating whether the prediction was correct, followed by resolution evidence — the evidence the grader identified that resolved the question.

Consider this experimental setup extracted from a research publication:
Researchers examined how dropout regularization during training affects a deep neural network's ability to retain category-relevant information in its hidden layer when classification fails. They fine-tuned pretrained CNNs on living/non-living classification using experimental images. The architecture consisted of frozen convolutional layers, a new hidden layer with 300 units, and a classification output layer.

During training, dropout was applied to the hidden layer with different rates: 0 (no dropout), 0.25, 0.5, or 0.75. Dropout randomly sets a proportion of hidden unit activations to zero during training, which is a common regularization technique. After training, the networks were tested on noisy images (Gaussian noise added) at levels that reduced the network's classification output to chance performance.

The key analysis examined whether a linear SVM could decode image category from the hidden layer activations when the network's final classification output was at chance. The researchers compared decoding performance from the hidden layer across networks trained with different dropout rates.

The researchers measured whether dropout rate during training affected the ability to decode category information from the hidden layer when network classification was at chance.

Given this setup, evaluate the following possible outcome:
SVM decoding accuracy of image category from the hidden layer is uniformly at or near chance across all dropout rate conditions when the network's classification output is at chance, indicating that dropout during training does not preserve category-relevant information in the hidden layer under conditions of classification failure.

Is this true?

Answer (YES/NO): NO